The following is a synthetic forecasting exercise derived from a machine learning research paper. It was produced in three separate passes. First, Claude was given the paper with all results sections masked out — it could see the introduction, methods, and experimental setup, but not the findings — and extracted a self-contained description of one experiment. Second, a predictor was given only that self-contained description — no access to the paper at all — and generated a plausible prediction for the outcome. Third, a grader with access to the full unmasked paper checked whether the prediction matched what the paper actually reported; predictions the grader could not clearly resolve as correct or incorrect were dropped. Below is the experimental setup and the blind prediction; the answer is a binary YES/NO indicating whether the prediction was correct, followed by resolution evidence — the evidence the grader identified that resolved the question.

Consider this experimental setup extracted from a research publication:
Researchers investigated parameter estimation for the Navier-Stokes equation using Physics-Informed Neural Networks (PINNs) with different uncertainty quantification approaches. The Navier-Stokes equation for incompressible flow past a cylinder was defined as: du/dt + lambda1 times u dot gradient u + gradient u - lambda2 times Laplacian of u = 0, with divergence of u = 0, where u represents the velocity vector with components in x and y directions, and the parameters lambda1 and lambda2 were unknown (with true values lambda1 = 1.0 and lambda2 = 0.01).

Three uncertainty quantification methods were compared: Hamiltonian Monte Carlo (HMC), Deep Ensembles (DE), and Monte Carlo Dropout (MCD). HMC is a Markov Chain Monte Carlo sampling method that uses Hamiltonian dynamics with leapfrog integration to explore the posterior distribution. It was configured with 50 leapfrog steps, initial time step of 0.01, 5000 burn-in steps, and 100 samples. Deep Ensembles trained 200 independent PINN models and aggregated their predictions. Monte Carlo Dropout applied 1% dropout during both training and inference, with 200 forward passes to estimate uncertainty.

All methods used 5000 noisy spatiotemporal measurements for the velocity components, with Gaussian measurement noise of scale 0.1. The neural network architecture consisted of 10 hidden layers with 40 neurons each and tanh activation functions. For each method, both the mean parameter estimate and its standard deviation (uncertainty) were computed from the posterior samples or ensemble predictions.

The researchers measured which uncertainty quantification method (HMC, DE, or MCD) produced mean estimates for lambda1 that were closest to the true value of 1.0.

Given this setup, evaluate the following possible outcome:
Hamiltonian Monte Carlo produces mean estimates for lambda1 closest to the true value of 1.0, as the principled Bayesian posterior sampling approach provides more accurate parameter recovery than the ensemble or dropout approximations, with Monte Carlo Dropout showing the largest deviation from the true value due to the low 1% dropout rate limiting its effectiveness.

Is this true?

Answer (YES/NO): NO